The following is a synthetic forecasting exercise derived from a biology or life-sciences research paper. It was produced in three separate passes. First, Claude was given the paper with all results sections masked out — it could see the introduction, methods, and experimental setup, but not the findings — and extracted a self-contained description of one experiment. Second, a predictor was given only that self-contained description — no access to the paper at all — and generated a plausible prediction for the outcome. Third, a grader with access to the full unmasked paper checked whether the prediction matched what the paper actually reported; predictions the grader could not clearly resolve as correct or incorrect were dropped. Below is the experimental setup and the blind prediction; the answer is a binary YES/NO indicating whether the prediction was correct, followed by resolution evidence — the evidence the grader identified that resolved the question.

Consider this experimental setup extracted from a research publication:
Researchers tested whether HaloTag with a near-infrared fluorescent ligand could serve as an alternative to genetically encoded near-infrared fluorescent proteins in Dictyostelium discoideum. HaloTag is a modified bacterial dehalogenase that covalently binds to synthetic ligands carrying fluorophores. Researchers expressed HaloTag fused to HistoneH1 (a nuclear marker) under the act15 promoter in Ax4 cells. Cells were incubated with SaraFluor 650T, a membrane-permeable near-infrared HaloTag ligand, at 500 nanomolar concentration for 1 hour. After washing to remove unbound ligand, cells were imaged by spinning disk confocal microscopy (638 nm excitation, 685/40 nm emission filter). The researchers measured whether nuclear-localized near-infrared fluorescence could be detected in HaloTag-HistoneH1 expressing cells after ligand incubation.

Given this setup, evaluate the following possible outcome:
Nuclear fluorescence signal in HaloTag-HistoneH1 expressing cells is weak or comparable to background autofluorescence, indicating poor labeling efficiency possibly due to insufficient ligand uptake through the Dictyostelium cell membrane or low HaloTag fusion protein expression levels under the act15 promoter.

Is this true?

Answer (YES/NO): NO